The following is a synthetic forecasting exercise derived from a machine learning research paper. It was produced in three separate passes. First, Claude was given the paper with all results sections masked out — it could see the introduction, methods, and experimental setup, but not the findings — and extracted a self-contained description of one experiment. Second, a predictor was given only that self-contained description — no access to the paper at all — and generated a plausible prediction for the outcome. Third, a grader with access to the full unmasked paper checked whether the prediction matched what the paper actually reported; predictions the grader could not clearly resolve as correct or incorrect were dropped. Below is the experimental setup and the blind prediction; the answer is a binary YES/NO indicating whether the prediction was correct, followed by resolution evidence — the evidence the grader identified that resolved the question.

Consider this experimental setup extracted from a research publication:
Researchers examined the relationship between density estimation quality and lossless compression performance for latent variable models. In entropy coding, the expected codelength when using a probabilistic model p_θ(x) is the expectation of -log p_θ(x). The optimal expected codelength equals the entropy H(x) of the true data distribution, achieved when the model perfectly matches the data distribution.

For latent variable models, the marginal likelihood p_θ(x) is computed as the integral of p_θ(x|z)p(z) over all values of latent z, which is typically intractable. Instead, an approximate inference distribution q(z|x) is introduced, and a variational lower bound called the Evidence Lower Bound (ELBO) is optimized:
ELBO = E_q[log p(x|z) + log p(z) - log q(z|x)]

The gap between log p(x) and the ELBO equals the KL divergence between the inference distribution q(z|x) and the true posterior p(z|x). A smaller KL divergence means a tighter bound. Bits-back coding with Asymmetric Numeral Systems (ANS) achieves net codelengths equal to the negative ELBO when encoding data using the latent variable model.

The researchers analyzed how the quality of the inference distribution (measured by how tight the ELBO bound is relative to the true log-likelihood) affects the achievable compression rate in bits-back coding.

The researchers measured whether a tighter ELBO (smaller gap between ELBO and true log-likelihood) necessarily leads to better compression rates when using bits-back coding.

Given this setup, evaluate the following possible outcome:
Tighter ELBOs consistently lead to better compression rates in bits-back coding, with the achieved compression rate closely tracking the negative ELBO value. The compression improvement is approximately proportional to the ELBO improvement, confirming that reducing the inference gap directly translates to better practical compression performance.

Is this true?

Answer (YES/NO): YES